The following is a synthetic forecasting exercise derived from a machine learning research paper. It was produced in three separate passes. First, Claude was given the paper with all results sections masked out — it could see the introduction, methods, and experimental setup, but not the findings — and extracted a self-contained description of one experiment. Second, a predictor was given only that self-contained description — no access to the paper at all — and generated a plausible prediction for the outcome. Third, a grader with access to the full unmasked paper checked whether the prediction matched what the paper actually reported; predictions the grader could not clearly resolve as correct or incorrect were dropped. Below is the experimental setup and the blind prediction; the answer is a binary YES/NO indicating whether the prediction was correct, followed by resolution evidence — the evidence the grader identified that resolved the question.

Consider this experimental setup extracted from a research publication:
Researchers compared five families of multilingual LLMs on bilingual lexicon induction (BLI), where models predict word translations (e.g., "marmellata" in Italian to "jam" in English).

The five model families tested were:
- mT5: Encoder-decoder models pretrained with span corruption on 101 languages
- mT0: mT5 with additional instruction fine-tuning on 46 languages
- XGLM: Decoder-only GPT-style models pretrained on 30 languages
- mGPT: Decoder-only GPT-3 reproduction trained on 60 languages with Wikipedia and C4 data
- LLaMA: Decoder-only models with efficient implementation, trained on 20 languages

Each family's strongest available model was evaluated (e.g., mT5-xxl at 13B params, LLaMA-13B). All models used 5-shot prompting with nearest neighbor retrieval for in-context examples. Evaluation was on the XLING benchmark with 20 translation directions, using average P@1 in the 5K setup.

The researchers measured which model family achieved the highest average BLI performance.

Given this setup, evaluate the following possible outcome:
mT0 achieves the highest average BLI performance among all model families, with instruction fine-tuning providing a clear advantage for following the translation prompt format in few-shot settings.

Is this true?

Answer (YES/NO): NO